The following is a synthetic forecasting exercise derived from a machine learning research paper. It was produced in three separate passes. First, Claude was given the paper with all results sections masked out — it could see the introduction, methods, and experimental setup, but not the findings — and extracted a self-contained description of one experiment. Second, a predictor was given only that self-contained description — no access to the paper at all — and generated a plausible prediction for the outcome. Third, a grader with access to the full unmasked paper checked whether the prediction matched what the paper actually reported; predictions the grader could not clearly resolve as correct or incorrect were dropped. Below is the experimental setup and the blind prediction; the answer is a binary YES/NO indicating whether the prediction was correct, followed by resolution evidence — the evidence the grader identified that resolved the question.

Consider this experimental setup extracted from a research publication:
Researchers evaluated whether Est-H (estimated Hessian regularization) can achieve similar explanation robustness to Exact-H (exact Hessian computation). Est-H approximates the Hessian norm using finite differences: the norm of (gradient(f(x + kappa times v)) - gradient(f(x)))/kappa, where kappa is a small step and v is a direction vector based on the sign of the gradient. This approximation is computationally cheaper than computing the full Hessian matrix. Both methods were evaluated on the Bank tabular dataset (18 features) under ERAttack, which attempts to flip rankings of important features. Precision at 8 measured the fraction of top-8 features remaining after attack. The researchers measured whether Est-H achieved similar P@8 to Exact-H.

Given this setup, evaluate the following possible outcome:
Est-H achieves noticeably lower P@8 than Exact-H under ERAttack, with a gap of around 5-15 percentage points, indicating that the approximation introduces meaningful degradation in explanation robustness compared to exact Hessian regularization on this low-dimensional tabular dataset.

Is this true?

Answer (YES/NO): NO